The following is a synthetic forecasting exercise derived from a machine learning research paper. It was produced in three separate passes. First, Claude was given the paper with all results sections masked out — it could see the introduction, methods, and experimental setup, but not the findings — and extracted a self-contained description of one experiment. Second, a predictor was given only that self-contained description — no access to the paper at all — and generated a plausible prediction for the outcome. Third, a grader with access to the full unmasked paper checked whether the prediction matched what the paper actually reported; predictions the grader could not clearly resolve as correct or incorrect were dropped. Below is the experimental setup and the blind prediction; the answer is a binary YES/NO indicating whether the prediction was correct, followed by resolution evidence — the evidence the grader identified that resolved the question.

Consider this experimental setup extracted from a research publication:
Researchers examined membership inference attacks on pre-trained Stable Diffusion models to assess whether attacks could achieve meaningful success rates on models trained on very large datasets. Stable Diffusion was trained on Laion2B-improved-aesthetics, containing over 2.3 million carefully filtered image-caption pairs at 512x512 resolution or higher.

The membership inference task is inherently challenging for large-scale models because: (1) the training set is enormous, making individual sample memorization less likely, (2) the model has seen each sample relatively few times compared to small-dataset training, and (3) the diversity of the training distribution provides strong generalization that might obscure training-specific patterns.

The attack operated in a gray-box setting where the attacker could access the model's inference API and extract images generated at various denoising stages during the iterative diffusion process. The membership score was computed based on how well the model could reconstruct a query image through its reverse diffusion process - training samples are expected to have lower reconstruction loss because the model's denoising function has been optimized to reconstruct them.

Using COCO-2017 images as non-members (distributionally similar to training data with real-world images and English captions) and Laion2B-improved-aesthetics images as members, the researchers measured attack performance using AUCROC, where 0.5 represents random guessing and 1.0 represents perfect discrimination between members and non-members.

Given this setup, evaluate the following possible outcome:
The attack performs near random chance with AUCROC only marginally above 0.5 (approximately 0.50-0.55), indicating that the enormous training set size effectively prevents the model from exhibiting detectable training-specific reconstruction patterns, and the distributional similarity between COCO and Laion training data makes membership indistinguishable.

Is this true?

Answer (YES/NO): NO